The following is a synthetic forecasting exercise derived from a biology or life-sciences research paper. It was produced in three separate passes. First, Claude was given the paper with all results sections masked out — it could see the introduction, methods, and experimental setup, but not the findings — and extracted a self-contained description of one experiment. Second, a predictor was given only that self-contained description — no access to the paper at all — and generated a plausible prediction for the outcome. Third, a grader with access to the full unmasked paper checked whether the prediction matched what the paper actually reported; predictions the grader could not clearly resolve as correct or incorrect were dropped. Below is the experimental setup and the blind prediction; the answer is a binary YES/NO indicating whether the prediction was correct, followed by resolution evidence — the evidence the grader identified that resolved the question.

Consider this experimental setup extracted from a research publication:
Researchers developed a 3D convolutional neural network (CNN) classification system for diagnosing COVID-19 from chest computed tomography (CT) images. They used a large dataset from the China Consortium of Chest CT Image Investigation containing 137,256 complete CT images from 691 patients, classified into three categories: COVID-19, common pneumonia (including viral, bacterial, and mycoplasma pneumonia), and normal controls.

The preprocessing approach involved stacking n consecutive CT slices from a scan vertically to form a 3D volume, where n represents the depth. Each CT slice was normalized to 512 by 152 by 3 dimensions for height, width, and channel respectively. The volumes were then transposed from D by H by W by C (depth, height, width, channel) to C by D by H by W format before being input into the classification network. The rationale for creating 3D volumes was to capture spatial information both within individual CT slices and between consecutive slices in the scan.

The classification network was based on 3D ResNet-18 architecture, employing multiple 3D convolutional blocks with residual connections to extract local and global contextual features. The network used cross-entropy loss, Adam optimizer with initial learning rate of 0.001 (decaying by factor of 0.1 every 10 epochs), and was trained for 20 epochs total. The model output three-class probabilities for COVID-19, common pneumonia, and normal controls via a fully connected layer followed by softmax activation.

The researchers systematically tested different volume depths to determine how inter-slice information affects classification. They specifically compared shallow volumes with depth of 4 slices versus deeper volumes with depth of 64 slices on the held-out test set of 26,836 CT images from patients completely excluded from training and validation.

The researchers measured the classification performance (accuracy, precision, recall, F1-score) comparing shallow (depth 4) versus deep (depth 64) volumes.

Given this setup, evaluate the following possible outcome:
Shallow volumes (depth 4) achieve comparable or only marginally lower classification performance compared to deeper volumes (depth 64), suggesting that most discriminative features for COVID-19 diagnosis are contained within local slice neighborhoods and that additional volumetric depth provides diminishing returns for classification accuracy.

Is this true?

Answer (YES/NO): NO